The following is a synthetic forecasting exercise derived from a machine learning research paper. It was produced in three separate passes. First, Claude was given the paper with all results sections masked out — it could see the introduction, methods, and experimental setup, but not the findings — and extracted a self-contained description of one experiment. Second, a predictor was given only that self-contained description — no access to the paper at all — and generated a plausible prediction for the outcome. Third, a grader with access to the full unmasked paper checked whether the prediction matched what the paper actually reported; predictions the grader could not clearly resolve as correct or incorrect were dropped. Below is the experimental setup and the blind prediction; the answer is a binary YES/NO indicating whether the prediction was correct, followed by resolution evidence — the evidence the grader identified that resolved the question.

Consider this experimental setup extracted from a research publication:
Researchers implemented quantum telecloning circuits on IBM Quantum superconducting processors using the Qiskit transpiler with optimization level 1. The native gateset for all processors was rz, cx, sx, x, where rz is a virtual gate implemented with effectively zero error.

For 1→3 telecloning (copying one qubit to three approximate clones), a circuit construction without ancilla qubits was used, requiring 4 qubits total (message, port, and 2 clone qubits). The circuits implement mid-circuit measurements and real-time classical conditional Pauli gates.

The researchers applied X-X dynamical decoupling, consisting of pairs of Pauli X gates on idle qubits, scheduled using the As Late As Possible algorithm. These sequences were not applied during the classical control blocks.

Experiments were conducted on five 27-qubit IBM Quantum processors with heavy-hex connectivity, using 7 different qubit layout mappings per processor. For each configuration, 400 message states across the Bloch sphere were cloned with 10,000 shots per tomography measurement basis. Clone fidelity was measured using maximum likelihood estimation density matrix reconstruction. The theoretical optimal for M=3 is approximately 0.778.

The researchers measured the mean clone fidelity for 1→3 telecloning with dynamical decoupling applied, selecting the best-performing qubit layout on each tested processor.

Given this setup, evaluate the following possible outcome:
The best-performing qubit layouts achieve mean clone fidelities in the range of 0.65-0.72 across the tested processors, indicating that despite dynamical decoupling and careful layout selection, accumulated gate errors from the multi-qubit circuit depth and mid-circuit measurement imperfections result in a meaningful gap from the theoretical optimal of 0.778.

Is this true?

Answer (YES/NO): YES